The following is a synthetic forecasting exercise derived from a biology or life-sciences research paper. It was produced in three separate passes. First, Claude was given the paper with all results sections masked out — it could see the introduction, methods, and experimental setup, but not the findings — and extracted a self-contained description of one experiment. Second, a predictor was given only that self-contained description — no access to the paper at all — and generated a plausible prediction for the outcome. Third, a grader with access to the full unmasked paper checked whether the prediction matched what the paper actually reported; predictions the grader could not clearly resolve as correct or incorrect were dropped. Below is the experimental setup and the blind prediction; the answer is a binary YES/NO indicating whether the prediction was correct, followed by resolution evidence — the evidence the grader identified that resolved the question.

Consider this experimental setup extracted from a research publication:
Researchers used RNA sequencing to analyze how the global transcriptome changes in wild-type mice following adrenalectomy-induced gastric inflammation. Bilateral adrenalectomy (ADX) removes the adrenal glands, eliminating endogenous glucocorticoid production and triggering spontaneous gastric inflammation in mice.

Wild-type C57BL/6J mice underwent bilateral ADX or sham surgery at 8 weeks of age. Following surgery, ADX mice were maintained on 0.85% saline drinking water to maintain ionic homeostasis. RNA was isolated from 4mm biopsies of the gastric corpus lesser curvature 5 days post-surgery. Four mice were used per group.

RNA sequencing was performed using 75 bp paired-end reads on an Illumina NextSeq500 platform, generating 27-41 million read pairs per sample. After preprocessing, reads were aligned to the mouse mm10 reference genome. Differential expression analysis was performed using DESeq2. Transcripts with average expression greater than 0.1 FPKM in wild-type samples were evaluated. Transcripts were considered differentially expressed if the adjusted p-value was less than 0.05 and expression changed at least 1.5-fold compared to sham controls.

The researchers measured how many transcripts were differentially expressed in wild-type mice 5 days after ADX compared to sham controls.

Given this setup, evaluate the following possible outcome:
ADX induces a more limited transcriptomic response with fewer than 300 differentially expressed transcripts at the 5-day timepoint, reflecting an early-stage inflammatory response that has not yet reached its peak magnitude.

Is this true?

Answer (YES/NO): NO